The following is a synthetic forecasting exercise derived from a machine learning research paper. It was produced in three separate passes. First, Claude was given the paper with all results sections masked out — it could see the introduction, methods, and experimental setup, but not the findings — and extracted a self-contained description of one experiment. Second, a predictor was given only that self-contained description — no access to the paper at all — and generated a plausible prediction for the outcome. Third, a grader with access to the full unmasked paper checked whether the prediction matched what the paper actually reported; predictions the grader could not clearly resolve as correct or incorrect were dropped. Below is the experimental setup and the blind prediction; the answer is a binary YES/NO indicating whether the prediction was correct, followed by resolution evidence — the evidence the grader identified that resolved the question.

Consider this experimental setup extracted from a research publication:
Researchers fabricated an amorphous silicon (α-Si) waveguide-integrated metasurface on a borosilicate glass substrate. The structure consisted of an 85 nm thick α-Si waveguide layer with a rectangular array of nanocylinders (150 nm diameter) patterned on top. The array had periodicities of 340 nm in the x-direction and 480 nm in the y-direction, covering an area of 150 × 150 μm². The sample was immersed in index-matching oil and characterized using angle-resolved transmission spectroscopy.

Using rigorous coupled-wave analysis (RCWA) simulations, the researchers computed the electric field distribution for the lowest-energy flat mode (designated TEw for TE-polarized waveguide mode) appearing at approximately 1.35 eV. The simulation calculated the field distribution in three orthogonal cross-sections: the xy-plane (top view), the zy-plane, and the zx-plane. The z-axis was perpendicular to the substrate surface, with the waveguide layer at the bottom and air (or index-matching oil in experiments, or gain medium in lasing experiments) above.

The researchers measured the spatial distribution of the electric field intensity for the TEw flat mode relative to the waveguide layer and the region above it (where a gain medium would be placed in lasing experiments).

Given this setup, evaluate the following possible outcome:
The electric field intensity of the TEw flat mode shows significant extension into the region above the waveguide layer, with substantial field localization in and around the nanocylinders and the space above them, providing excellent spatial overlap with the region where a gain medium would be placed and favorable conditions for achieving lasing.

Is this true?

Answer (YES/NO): NO